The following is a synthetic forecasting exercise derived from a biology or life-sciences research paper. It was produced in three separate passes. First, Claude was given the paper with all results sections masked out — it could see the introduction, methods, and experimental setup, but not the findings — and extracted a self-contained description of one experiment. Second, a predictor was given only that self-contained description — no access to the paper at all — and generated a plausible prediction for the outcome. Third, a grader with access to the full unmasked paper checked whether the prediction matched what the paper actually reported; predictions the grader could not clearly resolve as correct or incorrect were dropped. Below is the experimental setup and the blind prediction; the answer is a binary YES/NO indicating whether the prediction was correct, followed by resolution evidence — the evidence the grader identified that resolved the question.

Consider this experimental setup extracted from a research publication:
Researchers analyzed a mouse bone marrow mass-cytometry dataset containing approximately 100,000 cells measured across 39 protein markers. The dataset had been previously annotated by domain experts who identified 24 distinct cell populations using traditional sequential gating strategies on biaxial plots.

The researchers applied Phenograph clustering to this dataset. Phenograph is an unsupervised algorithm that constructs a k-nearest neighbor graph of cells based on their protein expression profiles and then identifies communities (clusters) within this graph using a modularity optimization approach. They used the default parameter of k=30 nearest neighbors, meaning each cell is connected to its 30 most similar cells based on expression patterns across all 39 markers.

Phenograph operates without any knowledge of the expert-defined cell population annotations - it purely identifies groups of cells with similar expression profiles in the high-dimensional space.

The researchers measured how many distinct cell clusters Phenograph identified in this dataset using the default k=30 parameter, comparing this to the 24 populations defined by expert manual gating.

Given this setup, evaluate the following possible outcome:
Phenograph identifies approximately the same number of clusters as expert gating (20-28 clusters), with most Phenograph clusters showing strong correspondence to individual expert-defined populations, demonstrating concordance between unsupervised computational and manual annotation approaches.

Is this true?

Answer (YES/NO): NO